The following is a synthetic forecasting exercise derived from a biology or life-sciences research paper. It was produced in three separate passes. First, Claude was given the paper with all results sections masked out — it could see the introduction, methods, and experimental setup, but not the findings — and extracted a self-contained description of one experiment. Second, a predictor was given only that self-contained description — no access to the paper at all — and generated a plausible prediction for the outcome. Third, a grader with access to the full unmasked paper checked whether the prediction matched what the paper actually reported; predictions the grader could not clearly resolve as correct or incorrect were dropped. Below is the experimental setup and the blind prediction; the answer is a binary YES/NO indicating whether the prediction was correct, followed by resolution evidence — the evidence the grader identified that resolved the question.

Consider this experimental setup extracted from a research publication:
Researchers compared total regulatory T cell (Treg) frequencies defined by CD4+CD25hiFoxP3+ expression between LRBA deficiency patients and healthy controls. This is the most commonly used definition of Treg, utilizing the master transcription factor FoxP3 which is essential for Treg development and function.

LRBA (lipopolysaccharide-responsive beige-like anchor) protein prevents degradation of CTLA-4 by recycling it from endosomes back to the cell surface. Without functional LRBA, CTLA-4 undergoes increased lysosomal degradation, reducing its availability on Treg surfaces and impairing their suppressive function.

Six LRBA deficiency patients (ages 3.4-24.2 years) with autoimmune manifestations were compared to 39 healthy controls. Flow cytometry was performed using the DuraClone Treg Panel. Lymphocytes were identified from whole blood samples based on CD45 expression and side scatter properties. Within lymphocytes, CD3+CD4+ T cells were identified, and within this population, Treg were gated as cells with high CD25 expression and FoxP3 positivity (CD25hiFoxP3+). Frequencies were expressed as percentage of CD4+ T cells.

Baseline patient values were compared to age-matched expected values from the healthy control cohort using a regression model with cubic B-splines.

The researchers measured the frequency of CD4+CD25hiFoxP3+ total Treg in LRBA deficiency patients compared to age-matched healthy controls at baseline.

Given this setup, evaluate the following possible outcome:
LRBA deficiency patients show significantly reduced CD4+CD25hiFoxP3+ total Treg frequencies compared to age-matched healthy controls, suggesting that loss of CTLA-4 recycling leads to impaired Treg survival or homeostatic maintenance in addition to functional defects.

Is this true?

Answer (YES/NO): NO